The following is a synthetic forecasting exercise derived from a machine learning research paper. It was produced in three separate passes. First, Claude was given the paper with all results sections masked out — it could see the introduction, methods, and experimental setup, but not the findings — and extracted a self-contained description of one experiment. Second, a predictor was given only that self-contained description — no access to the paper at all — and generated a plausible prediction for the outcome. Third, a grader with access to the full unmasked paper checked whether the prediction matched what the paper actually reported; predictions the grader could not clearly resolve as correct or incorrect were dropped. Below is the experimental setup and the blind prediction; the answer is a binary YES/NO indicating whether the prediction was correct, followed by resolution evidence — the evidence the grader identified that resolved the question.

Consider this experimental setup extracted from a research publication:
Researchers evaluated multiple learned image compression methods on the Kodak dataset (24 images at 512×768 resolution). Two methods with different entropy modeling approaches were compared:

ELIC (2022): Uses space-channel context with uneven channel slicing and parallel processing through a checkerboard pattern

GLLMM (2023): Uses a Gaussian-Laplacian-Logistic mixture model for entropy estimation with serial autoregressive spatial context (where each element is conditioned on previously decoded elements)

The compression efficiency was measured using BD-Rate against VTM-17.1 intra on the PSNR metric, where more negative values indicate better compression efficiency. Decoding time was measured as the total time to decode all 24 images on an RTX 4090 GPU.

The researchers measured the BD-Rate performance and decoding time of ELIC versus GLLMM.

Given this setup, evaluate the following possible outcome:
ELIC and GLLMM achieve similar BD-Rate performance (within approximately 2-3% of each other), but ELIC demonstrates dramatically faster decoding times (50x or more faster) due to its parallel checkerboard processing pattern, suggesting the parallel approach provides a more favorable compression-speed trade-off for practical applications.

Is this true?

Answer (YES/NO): YES